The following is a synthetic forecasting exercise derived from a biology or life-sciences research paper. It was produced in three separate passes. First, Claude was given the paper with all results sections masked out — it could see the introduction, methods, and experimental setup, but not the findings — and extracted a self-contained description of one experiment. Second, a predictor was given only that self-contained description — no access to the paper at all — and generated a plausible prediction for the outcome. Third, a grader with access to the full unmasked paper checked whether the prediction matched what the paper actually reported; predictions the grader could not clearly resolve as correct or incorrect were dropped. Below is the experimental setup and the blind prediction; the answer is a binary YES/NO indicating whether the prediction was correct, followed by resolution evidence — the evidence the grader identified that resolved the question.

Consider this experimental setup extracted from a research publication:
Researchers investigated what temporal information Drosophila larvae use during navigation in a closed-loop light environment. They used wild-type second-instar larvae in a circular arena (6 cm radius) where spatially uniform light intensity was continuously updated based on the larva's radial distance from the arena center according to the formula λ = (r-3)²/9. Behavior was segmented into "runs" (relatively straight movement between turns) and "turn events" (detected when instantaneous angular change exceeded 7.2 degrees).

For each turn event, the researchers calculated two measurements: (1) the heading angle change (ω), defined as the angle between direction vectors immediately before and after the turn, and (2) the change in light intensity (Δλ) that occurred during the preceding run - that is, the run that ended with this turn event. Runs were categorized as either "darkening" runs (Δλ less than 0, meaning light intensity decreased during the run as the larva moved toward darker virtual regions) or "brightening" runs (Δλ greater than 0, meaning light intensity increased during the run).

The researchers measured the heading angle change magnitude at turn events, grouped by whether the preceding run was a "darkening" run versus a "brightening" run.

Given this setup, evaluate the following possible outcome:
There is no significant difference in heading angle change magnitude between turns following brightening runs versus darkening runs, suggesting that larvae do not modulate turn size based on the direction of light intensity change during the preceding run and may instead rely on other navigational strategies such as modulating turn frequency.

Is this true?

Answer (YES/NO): NO